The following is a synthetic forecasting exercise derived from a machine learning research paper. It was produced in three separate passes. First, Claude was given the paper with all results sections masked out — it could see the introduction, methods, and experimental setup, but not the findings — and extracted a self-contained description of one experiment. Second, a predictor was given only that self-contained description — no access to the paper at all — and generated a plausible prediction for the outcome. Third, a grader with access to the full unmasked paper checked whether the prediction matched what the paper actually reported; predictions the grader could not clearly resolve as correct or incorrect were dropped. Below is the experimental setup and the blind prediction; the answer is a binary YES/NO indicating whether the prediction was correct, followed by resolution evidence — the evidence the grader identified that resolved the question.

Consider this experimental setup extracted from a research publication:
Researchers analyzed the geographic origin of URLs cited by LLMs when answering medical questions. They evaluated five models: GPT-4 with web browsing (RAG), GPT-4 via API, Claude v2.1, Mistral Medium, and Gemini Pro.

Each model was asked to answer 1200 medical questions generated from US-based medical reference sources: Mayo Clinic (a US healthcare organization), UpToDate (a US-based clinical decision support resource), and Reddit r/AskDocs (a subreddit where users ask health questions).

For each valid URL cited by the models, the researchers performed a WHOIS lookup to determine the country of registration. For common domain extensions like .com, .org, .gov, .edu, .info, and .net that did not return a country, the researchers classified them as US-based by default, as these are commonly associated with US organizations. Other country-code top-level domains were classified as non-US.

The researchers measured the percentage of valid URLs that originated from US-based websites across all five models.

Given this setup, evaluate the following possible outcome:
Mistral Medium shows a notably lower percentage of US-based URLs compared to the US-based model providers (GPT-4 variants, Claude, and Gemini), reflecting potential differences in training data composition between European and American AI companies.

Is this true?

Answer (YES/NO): NO